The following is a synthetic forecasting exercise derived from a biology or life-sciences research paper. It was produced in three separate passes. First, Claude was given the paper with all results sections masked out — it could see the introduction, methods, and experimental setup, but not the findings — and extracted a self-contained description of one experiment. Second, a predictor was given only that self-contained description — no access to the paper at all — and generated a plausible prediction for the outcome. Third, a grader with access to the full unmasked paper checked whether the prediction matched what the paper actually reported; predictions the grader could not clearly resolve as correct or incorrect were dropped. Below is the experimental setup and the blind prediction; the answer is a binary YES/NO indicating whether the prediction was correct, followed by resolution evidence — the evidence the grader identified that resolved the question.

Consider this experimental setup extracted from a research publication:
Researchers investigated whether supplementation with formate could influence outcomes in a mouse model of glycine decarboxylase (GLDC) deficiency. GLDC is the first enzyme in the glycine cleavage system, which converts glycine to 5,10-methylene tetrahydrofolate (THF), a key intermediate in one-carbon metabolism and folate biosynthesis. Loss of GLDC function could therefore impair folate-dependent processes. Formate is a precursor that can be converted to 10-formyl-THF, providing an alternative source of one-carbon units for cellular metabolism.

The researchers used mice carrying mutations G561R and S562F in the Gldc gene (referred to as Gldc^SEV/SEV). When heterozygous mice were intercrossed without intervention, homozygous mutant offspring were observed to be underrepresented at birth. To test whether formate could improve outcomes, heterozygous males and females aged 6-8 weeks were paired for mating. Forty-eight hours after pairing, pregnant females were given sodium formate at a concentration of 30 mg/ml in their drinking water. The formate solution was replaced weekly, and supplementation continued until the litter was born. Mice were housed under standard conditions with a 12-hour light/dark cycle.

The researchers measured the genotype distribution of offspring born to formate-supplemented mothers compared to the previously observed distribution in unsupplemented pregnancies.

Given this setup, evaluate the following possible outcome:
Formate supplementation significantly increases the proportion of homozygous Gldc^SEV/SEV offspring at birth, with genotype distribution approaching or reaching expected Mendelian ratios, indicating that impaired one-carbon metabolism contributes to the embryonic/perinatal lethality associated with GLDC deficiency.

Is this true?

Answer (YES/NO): YES